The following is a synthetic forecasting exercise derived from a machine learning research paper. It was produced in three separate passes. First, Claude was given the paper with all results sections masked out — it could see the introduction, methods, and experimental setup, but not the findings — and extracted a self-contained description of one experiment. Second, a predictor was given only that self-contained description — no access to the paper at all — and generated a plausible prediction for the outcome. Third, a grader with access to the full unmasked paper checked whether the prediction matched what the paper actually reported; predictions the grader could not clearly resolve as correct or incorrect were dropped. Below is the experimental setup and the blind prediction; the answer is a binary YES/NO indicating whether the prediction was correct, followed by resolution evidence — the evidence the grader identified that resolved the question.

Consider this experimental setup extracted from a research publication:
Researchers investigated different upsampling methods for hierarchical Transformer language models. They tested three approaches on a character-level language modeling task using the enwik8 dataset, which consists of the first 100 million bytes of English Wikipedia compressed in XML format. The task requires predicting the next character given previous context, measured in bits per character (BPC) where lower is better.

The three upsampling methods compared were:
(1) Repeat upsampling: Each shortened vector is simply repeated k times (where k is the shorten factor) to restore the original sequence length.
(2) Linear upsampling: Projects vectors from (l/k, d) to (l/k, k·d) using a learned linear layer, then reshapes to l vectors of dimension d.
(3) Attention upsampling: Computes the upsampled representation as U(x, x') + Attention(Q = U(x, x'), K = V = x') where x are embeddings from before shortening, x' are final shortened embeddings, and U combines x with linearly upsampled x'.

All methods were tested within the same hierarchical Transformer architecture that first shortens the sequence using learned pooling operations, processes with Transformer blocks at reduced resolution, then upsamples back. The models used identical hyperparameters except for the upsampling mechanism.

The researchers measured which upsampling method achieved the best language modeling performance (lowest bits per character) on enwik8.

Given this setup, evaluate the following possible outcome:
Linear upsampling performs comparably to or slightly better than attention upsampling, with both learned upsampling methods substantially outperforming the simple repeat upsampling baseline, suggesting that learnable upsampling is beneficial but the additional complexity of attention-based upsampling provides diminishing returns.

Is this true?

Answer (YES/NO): NO